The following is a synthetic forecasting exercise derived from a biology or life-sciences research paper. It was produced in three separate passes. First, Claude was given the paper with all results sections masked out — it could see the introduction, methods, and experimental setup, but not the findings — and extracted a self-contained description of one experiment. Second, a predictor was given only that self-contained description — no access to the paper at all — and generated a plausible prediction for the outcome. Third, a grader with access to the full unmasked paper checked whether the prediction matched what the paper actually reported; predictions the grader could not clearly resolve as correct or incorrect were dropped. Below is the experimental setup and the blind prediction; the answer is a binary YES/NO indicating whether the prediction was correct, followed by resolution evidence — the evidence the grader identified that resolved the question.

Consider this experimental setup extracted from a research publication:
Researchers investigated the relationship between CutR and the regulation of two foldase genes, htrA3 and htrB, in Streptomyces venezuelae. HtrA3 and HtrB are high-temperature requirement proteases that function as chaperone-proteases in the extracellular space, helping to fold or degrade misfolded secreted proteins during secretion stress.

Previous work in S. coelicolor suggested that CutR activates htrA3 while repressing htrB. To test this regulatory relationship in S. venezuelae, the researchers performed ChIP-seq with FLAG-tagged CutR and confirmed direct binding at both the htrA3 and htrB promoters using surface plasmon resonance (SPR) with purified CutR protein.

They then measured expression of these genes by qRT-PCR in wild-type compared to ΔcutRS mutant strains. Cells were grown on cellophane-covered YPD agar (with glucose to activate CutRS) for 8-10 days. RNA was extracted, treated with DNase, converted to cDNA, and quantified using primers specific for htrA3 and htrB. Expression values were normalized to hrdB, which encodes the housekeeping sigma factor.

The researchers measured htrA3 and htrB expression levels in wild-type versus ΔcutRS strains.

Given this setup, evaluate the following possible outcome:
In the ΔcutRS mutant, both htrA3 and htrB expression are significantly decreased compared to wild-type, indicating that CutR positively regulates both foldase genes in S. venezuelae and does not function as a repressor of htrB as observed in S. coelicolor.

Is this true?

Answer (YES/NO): NO